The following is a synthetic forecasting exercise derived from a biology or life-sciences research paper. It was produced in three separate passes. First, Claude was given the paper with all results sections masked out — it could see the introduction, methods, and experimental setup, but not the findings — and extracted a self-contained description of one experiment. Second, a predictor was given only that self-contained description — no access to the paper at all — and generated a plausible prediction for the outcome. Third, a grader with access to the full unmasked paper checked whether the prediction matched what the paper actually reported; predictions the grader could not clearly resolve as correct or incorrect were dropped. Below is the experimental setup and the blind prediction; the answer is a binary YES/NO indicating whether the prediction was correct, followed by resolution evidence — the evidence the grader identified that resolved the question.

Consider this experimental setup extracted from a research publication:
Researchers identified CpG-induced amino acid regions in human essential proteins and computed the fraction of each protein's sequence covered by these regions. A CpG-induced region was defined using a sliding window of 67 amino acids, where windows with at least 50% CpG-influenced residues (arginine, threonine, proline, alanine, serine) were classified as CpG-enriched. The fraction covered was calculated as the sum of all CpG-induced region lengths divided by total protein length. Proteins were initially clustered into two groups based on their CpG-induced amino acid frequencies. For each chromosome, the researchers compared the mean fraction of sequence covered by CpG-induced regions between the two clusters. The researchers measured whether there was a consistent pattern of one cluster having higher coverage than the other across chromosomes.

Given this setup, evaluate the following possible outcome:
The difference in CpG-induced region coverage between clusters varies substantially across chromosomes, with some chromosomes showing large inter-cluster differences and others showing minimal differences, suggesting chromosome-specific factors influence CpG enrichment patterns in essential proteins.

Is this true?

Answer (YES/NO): NO